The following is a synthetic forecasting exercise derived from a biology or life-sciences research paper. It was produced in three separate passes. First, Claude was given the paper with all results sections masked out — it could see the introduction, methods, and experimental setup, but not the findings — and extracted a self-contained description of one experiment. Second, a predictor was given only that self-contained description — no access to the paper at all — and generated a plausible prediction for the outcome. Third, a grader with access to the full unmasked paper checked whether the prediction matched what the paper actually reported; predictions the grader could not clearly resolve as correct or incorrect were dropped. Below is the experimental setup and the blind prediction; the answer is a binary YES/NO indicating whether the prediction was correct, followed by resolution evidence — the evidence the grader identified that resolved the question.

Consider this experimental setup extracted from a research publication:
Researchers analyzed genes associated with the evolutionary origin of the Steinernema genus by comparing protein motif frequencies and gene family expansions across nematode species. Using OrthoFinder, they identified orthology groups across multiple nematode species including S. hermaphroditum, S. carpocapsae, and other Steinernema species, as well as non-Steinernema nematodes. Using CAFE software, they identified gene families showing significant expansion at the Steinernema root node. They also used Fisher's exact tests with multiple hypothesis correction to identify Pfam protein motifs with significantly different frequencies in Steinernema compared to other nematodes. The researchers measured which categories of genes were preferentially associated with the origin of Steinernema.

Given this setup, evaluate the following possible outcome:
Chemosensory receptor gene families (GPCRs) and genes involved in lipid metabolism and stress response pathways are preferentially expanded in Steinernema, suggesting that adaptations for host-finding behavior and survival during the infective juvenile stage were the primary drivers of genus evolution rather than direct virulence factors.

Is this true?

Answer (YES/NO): NO